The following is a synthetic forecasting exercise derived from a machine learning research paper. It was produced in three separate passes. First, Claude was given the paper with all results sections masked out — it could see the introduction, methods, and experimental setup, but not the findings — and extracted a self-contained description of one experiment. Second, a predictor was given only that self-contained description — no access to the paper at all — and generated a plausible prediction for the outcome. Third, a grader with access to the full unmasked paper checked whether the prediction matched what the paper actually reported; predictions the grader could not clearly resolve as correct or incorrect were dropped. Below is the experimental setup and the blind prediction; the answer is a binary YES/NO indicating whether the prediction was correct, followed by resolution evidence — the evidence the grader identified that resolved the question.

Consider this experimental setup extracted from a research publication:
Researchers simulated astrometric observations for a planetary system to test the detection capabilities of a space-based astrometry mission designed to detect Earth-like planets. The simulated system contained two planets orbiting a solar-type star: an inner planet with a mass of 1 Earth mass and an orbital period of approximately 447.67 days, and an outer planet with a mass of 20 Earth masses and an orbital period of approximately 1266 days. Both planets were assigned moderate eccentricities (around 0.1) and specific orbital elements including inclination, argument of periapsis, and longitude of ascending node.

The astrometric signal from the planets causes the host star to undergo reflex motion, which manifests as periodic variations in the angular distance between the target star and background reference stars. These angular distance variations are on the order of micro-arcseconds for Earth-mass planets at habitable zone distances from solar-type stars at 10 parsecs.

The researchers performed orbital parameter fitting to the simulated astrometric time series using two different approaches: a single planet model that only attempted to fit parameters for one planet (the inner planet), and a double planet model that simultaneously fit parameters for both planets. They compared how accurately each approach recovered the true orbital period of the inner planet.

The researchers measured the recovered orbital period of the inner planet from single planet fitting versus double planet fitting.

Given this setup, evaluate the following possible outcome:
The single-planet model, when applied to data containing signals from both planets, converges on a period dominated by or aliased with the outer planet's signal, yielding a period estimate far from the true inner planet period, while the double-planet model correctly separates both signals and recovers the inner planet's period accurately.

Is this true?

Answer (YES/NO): NO